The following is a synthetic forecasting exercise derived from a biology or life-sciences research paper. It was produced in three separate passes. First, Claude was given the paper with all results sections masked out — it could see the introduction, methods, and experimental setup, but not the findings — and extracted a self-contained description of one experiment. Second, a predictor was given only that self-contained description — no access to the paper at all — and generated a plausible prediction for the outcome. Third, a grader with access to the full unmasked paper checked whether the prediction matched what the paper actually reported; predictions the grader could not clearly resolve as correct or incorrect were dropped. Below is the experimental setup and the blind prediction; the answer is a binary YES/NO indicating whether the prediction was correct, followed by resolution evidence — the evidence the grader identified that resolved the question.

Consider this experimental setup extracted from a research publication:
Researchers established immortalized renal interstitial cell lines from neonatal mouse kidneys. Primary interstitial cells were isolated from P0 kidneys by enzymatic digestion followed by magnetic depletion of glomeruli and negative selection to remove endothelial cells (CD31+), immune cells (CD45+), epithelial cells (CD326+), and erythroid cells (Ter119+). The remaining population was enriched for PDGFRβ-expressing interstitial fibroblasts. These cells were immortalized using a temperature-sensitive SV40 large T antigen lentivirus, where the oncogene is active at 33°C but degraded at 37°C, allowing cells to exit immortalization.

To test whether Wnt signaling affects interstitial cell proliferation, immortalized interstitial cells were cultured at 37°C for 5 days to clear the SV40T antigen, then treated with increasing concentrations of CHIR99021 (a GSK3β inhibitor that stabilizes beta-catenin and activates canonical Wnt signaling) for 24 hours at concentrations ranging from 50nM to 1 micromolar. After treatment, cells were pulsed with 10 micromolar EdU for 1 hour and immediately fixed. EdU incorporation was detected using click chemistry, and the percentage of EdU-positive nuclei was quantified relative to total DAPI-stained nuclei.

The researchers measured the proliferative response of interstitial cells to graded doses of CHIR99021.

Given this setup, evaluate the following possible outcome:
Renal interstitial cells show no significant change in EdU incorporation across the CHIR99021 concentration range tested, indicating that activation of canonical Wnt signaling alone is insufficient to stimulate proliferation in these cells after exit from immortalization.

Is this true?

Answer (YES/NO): NO